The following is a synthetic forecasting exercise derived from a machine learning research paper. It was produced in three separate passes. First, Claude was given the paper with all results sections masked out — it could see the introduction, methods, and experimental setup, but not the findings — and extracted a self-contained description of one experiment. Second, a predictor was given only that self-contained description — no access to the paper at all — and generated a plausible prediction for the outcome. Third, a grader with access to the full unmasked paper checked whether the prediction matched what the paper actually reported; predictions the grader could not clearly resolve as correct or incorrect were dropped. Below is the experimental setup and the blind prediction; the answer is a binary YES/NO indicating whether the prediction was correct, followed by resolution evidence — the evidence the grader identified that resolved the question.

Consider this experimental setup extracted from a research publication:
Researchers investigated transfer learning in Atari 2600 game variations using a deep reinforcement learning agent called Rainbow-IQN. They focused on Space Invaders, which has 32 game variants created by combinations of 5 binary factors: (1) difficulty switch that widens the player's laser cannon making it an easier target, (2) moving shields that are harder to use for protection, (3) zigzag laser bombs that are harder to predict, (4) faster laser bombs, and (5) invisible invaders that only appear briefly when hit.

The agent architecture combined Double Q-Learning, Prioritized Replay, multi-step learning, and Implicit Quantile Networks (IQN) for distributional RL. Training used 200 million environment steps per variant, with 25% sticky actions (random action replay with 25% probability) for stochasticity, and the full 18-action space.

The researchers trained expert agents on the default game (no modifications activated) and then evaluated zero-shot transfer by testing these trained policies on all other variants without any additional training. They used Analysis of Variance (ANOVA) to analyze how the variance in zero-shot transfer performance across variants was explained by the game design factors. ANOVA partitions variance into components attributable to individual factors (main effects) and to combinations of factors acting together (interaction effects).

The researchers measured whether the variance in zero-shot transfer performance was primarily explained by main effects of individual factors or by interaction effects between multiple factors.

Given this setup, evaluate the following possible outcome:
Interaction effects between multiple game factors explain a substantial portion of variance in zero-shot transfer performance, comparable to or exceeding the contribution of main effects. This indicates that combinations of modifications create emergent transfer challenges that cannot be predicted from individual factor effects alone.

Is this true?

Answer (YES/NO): YES